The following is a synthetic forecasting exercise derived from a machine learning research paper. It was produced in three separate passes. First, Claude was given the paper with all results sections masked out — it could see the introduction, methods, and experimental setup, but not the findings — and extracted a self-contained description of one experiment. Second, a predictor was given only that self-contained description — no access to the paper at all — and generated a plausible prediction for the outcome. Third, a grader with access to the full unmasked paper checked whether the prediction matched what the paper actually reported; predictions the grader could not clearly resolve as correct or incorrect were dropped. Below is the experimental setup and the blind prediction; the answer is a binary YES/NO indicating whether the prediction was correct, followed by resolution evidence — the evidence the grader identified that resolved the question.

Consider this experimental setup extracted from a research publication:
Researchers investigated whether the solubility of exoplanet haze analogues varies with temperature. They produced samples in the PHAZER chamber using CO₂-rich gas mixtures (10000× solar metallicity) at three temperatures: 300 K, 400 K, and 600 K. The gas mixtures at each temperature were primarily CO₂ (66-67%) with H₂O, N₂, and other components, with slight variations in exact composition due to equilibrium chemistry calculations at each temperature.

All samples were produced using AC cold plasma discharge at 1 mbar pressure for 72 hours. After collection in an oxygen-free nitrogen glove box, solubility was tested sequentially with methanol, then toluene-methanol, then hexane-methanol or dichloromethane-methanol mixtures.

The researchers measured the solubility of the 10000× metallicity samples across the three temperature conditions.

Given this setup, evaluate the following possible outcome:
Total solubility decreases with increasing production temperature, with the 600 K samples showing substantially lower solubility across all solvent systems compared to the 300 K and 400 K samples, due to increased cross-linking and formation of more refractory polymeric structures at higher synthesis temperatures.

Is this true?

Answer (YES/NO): YES